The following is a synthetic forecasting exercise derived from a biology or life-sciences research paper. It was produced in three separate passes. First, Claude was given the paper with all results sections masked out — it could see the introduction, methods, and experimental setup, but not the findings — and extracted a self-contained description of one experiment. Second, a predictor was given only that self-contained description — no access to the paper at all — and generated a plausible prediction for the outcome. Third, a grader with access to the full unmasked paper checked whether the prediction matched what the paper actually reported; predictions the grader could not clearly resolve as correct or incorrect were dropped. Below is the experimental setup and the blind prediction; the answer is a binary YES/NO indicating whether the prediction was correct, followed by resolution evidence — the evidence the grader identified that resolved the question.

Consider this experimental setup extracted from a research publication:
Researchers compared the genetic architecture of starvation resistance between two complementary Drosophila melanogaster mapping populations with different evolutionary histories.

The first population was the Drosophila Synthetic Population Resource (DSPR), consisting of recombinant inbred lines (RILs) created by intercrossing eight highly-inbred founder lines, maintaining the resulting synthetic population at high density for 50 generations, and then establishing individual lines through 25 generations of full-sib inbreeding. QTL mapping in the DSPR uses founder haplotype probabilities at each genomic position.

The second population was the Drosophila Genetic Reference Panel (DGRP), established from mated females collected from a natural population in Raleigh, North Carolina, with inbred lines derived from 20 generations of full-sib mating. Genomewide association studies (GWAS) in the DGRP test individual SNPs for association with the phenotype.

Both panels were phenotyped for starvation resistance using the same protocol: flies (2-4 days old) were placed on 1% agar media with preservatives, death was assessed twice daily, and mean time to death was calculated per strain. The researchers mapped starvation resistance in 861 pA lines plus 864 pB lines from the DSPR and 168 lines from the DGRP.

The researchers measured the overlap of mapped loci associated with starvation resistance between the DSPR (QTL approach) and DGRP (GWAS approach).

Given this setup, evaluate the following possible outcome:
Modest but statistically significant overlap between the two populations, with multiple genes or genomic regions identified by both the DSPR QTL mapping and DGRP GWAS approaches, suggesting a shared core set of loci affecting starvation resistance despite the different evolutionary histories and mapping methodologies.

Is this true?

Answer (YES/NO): NO